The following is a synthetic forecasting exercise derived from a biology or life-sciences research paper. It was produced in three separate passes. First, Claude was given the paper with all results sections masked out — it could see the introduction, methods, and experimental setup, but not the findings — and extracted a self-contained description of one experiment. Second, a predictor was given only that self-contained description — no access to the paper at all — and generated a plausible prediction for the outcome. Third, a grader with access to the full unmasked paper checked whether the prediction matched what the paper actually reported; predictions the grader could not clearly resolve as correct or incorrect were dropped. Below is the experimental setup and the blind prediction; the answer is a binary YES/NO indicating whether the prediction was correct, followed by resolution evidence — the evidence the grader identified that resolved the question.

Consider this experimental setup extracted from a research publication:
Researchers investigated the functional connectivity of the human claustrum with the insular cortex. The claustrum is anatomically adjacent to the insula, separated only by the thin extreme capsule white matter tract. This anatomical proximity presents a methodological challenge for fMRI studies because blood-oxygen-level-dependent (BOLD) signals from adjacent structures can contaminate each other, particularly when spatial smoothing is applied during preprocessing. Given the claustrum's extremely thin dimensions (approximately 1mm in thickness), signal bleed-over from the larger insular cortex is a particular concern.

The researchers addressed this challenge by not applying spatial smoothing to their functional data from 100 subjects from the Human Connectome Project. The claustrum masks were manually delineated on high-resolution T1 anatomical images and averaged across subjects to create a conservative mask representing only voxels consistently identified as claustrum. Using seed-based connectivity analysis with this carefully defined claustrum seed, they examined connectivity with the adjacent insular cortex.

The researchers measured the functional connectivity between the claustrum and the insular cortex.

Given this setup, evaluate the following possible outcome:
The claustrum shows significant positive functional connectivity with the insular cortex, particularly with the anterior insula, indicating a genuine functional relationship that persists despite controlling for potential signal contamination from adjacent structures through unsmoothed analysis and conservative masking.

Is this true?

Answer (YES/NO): YES